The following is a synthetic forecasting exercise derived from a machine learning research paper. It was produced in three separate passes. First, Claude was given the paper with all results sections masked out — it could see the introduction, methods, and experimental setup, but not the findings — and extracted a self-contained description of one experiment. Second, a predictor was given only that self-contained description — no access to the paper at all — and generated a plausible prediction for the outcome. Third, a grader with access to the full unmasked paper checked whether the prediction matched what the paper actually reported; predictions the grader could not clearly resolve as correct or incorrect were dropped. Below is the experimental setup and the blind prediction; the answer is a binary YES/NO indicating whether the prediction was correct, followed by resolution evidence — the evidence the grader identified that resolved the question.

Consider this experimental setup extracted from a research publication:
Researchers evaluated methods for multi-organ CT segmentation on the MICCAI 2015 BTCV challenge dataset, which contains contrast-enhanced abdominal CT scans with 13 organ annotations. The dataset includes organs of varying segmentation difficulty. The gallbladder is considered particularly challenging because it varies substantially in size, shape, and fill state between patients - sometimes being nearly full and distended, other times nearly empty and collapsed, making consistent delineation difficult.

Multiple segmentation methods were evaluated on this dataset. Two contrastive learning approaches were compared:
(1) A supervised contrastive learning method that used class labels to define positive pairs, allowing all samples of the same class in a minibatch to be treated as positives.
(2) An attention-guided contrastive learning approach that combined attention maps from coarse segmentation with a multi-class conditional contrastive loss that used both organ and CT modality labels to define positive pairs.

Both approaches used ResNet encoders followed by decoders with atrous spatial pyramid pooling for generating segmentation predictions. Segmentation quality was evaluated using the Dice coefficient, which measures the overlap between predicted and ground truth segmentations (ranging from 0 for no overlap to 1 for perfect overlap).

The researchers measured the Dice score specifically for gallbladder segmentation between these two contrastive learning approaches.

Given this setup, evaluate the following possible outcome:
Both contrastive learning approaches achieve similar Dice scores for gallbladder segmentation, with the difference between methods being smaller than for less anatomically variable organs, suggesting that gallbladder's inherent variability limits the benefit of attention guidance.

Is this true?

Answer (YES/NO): NO